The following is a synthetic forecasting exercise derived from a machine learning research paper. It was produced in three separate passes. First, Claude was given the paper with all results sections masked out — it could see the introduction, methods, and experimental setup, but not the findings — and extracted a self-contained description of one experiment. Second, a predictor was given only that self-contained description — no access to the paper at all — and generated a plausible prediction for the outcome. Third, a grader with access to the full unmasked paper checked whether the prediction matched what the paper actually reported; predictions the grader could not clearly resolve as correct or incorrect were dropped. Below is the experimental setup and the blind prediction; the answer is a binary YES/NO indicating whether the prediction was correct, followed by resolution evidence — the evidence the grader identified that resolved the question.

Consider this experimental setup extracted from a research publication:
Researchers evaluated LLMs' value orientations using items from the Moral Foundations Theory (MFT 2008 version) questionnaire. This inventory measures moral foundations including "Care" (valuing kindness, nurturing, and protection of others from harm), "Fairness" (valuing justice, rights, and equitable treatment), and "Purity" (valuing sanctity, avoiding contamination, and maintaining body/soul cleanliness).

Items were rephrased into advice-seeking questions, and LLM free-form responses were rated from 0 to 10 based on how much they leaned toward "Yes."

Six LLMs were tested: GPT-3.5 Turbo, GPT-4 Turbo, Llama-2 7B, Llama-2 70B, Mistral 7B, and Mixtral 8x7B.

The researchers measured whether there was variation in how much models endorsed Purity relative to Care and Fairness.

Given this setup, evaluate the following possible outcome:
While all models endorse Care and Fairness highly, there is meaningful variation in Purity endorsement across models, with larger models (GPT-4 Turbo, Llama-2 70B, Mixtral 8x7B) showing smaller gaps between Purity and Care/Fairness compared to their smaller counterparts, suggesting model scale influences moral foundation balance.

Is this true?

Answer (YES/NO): NO